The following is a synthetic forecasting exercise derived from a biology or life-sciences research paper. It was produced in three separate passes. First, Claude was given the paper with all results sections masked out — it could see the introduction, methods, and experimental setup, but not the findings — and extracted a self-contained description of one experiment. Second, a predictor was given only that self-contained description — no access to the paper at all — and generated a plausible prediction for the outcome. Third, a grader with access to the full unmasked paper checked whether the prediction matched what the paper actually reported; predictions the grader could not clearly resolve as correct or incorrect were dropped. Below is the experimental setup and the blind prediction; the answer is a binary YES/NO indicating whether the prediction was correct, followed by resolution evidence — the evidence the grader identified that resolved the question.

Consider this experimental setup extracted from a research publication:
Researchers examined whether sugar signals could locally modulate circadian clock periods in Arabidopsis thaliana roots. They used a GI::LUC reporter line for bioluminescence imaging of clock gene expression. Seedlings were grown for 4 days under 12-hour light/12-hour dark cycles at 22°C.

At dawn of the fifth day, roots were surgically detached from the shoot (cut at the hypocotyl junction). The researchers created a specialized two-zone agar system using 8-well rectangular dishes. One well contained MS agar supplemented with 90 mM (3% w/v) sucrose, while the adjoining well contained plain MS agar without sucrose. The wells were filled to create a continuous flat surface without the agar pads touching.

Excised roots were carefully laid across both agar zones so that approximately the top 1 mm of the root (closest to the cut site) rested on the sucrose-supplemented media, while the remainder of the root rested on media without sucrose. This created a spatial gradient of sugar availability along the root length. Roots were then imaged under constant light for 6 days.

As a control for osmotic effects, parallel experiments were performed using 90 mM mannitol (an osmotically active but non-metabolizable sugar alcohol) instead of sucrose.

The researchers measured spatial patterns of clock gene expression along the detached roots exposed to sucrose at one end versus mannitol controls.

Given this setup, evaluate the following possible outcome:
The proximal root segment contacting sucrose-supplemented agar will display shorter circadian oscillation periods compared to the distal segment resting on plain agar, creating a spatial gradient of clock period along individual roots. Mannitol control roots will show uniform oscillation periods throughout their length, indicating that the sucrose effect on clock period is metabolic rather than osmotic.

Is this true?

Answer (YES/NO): YES